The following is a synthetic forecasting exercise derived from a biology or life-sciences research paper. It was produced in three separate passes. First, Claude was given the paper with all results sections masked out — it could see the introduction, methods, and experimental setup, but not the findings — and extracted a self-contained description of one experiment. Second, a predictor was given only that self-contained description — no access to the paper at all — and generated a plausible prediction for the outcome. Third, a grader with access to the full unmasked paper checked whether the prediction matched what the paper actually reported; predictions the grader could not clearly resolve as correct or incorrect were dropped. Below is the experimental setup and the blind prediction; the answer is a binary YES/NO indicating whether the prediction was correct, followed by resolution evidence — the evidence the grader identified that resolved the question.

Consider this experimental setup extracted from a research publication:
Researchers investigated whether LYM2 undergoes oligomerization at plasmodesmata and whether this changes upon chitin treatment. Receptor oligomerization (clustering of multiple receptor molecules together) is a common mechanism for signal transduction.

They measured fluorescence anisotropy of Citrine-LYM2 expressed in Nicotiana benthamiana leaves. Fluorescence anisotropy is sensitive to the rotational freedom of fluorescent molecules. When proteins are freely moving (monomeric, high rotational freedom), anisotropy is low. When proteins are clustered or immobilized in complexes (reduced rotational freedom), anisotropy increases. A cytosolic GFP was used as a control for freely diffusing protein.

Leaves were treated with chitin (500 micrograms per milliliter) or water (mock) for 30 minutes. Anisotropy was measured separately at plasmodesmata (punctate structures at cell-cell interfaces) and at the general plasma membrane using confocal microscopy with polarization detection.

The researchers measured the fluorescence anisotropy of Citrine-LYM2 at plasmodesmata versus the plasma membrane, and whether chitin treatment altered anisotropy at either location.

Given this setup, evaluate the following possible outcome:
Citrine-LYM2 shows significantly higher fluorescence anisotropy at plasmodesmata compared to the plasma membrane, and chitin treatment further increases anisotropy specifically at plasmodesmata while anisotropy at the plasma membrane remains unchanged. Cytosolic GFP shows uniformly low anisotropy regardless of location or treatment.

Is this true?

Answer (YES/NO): NO